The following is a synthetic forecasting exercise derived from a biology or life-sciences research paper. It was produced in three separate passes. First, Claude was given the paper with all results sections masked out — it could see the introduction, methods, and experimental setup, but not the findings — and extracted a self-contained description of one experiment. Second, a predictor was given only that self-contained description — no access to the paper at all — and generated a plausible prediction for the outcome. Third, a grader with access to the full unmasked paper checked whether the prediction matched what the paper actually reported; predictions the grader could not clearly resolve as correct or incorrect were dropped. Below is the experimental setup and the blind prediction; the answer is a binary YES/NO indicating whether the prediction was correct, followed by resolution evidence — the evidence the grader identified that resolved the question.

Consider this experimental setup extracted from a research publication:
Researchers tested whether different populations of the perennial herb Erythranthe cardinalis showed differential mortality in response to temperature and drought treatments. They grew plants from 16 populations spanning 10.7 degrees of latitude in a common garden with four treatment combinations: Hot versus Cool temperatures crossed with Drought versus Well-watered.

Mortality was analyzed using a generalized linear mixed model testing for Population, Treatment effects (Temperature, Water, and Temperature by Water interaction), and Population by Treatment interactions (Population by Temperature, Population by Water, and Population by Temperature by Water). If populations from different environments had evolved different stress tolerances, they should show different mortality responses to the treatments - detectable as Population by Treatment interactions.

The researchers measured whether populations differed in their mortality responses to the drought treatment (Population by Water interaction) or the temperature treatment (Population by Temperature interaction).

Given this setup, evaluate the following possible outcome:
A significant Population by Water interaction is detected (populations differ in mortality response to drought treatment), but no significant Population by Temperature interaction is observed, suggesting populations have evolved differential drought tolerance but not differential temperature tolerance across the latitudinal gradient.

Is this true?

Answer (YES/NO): NO